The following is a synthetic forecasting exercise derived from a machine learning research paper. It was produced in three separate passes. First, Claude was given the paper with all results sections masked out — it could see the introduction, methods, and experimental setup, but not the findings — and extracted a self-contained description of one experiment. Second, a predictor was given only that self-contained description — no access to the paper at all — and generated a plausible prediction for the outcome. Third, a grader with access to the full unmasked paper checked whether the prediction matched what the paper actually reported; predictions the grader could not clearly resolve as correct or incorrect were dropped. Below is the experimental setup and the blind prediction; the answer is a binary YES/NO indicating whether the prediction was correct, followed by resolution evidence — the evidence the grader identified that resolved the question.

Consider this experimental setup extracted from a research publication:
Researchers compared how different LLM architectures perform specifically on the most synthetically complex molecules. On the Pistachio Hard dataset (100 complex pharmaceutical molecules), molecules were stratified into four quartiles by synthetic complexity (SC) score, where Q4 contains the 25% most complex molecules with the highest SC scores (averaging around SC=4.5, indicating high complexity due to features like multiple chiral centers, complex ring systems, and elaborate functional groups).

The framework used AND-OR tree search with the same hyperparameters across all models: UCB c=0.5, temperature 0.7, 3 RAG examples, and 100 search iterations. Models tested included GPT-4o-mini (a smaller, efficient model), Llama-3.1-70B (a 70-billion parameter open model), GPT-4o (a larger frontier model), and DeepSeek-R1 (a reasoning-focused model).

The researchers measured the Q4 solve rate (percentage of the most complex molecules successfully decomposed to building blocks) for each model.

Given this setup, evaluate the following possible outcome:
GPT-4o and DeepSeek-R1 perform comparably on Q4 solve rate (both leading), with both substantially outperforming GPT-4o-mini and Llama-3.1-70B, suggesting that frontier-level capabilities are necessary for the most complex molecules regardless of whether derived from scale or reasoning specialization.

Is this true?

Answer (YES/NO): NO